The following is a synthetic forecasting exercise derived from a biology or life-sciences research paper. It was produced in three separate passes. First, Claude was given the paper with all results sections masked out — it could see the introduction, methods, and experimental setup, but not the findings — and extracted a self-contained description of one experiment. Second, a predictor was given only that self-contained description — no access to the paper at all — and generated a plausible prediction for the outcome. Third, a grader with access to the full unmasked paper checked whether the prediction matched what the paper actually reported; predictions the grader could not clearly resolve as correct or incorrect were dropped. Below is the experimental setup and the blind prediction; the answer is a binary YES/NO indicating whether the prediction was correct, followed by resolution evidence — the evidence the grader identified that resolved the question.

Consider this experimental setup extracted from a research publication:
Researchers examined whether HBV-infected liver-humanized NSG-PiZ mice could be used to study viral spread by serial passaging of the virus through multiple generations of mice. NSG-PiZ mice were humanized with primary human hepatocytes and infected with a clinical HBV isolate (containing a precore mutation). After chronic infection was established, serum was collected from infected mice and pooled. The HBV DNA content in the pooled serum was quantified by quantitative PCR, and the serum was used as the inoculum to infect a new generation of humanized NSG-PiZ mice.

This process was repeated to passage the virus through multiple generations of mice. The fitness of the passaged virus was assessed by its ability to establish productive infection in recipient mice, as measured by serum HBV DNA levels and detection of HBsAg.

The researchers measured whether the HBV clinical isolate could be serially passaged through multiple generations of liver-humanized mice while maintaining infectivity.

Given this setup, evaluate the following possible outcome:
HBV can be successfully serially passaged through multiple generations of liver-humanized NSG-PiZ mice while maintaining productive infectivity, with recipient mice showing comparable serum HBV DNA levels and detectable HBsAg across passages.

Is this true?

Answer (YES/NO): YES